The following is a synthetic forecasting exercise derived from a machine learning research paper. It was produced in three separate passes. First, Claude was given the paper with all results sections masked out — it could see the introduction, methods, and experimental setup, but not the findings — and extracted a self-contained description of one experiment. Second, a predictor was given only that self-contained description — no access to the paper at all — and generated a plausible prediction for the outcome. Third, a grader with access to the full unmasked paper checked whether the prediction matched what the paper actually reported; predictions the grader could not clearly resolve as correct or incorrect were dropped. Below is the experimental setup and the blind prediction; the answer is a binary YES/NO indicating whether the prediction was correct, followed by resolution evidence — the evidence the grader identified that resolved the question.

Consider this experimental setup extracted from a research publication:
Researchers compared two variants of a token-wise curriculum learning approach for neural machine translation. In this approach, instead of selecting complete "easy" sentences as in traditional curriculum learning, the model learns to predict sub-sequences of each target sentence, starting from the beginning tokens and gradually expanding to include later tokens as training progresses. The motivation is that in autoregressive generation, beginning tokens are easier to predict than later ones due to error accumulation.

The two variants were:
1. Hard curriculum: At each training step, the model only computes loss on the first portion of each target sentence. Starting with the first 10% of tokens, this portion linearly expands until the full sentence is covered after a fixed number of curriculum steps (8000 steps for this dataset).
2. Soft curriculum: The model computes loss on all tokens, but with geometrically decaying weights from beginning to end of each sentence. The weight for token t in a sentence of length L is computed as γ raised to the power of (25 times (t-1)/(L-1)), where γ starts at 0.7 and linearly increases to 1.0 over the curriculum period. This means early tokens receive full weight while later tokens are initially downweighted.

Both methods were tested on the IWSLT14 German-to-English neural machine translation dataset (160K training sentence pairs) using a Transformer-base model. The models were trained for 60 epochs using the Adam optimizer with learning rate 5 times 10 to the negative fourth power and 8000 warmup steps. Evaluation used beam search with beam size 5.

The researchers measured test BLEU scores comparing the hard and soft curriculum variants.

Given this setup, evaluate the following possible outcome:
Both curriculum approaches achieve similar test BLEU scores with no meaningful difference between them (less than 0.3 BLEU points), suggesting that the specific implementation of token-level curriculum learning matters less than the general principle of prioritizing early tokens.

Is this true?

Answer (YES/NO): YES